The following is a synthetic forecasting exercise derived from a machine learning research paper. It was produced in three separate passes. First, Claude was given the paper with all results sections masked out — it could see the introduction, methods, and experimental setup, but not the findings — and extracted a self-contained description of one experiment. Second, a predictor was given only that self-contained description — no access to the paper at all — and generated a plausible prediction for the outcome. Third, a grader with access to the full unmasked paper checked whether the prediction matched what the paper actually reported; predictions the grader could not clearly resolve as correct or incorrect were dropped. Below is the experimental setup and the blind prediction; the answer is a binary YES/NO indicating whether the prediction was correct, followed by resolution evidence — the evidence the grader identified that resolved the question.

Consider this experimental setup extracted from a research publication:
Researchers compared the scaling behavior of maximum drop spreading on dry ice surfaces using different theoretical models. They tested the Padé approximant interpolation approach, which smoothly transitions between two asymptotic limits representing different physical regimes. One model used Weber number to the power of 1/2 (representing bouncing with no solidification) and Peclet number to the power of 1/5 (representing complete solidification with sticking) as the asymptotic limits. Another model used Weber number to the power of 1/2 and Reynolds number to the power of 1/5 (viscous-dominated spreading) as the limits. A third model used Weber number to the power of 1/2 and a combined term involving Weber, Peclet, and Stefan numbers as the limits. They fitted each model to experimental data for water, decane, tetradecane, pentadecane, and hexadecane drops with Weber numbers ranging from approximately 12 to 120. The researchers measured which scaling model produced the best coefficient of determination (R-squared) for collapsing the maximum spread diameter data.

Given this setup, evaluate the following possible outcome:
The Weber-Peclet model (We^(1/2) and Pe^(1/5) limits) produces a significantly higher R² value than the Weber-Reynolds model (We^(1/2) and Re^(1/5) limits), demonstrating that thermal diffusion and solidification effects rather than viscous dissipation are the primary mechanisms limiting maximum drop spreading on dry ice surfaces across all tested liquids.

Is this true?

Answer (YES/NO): NO